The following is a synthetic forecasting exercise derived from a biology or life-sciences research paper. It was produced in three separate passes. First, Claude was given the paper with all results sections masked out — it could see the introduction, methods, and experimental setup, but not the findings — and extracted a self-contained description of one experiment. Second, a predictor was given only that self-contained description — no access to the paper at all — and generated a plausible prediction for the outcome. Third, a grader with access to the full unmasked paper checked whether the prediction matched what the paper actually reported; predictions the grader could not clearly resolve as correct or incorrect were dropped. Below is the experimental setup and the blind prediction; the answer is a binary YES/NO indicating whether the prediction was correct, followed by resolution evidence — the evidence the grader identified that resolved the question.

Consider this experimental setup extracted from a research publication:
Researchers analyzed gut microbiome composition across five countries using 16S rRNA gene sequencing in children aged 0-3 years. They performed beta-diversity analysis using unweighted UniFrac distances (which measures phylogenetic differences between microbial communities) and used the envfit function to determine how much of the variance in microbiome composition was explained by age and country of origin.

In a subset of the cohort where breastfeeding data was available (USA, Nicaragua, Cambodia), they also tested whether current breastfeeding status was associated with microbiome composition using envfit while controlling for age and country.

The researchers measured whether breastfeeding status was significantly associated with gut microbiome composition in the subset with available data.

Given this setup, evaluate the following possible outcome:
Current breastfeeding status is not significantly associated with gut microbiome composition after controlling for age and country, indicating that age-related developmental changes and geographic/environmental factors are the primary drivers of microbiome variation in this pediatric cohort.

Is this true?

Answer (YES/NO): NO